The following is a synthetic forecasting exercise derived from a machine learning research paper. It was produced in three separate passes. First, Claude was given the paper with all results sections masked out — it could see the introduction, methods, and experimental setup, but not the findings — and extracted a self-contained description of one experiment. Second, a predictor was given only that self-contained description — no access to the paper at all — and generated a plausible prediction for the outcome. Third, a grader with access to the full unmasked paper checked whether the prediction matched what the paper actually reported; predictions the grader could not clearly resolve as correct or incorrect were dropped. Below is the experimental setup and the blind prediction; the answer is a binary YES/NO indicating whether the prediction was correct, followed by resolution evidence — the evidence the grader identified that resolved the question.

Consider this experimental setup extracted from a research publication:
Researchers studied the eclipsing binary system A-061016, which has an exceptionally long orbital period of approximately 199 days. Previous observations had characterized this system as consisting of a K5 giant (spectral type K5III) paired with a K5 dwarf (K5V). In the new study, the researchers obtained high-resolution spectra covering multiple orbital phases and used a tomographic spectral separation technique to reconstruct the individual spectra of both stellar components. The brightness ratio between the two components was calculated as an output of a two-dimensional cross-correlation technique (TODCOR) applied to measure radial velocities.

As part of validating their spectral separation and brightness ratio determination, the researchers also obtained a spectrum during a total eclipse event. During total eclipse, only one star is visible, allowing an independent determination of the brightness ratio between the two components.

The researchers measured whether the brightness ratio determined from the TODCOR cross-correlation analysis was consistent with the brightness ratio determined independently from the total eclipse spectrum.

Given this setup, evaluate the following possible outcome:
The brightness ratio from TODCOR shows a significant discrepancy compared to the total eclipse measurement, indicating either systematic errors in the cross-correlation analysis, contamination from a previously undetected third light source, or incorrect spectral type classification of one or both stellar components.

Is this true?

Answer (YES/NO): NO